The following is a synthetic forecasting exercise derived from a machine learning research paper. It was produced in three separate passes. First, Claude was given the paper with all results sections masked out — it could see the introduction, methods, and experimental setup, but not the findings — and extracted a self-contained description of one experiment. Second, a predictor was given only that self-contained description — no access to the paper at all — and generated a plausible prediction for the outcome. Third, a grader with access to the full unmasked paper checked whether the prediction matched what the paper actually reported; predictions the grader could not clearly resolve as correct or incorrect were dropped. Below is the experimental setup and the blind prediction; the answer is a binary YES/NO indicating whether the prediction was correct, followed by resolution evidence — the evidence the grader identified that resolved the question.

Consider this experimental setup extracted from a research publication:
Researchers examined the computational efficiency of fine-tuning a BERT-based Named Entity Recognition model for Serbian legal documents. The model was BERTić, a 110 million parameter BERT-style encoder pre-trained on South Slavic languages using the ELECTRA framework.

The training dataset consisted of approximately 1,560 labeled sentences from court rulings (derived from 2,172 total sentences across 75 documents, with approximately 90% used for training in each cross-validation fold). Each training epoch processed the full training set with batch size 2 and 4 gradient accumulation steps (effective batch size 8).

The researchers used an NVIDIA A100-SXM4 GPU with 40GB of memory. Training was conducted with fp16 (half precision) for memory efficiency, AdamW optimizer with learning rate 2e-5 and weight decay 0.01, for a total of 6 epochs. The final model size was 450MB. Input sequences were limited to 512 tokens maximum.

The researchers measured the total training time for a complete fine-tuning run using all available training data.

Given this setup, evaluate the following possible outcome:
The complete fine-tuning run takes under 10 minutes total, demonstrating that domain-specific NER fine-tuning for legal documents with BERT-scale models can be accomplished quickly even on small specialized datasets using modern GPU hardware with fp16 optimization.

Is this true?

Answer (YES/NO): YES